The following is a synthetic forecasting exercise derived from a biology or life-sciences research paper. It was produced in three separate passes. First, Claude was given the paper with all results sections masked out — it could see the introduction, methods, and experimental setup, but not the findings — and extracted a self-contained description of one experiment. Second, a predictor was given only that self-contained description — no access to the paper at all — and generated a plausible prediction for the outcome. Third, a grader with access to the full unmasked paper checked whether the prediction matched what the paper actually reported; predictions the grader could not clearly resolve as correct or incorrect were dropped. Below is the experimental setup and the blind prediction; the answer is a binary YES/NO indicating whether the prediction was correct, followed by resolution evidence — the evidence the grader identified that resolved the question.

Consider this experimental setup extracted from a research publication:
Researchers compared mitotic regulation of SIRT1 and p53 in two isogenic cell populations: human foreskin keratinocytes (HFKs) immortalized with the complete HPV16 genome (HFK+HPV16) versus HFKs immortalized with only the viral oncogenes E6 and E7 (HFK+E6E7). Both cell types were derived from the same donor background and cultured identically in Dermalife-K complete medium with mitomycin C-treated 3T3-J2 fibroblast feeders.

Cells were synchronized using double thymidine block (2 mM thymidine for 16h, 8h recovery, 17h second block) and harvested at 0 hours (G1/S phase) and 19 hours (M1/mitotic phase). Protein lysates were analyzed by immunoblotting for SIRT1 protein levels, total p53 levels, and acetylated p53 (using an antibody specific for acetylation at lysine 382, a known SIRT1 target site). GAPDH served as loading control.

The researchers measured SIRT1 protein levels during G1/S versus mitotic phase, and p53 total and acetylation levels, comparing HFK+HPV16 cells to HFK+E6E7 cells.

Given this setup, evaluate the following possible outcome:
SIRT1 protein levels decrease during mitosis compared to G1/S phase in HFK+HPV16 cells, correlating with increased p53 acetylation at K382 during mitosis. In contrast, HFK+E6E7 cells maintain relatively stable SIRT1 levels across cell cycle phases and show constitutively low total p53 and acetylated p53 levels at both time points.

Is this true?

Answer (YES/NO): NO